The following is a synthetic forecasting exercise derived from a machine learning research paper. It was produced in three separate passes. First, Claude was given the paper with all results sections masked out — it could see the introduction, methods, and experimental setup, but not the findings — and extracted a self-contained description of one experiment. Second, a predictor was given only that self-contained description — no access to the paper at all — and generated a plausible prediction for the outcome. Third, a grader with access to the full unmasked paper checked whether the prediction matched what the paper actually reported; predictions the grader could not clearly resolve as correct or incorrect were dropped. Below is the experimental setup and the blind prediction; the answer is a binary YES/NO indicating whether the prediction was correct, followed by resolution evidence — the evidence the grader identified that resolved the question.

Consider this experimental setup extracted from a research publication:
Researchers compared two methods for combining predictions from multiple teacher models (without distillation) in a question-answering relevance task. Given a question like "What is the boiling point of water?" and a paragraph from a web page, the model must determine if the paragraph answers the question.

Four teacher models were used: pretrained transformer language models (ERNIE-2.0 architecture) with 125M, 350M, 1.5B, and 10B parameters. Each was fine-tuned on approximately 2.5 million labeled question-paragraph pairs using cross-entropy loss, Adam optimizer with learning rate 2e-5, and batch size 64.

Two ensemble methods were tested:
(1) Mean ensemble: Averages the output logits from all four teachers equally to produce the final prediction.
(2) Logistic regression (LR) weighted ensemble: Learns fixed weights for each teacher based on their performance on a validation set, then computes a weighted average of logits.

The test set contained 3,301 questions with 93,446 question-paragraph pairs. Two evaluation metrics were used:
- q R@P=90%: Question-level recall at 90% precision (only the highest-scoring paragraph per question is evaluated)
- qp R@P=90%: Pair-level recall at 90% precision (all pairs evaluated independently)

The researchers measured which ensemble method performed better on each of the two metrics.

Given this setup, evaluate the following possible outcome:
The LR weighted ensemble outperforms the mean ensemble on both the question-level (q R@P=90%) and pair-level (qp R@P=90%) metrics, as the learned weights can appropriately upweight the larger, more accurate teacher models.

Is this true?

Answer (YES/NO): NO